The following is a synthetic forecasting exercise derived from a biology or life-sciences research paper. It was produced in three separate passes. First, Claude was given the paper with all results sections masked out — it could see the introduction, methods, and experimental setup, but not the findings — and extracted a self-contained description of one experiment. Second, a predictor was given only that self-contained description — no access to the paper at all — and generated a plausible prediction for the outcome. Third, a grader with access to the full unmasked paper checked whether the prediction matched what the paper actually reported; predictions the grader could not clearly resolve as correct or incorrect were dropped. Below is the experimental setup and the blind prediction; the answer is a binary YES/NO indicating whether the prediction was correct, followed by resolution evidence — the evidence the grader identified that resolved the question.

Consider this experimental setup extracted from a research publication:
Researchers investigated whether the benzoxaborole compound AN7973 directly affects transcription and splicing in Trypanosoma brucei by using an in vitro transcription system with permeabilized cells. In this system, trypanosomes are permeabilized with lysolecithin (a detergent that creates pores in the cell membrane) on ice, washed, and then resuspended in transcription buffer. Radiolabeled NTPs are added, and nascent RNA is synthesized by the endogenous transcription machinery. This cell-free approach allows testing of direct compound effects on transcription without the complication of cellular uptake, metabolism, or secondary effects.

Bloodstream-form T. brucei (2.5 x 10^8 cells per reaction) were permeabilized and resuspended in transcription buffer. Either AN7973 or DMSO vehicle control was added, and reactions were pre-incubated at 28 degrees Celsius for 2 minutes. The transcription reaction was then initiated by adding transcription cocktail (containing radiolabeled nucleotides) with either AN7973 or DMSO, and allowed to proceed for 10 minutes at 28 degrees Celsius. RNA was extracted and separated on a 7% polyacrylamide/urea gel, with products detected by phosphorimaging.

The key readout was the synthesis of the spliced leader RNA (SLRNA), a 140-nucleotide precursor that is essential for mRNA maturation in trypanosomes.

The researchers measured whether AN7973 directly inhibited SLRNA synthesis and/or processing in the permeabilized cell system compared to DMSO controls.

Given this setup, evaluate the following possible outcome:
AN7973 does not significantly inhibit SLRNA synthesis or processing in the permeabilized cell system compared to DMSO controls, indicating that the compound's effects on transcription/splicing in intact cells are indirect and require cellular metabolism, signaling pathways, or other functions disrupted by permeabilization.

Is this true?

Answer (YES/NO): NO